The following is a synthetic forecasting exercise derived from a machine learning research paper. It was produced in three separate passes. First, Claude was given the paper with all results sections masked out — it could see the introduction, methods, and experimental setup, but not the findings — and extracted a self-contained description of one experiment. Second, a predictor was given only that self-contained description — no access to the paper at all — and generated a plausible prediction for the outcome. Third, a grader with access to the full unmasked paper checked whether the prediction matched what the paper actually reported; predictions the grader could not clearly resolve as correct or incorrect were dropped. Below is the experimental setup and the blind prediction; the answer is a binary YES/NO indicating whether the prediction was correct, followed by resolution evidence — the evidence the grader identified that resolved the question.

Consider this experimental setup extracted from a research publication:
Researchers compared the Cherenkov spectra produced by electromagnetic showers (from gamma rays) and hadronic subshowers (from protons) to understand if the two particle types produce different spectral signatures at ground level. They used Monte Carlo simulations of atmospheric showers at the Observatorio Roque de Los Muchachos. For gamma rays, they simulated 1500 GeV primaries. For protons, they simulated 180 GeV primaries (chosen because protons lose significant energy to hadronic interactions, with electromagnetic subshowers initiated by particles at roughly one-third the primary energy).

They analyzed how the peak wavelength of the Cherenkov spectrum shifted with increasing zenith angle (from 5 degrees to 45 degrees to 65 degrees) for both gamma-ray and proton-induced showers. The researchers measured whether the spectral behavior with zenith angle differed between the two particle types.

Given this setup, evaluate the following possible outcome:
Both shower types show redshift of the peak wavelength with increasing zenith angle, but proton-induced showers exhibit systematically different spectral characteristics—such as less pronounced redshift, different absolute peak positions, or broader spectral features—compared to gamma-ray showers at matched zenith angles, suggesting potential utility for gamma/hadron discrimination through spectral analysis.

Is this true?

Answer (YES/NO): NO